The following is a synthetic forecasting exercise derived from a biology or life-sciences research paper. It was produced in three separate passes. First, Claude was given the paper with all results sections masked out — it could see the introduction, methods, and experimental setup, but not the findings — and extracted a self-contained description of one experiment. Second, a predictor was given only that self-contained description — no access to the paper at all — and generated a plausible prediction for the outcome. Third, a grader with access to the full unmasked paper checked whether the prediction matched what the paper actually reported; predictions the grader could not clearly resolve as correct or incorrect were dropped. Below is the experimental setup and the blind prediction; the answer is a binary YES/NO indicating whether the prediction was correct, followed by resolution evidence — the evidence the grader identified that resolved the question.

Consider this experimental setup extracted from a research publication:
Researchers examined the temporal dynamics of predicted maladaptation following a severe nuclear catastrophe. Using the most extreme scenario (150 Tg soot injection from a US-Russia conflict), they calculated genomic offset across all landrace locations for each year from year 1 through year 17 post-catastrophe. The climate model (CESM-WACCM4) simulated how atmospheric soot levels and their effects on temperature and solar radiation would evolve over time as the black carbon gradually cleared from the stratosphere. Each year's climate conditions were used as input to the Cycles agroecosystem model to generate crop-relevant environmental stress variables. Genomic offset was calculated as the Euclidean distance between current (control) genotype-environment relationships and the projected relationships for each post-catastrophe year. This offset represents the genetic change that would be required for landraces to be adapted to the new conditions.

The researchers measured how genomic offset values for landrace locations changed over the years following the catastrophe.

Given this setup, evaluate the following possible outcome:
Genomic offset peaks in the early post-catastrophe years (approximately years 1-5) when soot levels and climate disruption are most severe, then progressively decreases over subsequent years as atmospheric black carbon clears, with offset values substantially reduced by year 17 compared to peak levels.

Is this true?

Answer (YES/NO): YES